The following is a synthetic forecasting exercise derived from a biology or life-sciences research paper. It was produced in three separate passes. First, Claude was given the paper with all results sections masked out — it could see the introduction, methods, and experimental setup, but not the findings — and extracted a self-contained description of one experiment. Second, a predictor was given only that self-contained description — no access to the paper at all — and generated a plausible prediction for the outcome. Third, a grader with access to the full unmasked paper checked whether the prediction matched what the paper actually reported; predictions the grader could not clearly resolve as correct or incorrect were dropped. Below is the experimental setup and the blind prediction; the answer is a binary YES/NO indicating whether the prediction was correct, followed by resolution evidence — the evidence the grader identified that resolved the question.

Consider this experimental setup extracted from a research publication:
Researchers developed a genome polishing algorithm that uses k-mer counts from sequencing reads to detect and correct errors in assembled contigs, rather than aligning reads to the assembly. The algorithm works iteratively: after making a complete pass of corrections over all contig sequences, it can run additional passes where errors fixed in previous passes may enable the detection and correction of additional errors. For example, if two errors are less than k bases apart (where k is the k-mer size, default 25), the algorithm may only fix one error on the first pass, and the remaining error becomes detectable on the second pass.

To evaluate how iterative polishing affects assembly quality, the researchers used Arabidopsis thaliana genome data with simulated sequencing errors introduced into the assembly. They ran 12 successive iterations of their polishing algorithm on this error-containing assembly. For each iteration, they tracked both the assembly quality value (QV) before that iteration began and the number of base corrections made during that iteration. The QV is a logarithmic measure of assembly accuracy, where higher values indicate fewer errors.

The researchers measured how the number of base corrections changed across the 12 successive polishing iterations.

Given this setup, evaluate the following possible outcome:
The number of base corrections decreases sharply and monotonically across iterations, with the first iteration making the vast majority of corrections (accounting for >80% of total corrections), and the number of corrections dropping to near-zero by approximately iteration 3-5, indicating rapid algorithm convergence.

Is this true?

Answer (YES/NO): NO